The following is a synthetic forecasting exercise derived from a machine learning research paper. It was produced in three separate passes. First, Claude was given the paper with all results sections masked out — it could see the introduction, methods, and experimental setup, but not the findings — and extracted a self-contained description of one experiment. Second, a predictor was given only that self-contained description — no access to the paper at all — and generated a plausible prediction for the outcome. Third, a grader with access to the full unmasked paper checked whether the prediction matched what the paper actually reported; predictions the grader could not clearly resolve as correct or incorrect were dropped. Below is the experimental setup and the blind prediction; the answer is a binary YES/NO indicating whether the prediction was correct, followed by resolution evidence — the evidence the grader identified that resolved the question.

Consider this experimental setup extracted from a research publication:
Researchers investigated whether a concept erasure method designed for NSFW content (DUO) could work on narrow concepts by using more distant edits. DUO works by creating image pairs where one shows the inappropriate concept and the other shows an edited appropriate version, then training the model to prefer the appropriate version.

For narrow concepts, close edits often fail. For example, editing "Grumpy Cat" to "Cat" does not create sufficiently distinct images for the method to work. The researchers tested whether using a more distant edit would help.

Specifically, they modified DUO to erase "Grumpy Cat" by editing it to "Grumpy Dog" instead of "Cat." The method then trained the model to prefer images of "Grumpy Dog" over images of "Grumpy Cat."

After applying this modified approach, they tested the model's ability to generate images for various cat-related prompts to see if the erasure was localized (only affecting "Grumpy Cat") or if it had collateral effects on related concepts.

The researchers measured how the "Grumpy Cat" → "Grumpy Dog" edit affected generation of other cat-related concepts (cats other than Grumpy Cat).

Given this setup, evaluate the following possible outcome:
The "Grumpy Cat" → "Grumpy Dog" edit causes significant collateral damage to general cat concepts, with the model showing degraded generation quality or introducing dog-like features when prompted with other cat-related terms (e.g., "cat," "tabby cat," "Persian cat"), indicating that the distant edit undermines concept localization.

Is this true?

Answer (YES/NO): YES